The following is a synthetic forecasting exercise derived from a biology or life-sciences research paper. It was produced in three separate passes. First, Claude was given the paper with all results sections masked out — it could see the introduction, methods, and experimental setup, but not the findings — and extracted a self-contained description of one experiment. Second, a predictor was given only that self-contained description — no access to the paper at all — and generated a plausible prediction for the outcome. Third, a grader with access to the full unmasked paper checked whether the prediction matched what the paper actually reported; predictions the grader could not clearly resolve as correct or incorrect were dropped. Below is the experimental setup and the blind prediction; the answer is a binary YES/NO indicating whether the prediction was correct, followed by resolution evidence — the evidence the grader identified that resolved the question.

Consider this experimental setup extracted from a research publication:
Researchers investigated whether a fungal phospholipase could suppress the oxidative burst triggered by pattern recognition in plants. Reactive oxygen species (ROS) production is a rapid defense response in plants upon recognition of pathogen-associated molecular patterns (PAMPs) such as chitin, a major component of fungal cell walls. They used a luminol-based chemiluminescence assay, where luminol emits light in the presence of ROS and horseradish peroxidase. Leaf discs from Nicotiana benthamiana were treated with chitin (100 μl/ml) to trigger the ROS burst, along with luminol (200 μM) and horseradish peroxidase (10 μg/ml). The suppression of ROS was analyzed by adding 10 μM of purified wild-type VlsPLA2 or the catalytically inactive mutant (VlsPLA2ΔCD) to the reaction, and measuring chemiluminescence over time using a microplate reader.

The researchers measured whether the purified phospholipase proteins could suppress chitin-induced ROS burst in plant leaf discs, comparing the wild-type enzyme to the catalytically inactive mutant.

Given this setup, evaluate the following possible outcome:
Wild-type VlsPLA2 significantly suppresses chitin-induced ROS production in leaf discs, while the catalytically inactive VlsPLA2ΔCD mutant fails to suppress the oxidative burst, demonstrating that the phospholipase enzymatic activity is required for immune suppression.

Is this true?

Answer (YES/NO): YES